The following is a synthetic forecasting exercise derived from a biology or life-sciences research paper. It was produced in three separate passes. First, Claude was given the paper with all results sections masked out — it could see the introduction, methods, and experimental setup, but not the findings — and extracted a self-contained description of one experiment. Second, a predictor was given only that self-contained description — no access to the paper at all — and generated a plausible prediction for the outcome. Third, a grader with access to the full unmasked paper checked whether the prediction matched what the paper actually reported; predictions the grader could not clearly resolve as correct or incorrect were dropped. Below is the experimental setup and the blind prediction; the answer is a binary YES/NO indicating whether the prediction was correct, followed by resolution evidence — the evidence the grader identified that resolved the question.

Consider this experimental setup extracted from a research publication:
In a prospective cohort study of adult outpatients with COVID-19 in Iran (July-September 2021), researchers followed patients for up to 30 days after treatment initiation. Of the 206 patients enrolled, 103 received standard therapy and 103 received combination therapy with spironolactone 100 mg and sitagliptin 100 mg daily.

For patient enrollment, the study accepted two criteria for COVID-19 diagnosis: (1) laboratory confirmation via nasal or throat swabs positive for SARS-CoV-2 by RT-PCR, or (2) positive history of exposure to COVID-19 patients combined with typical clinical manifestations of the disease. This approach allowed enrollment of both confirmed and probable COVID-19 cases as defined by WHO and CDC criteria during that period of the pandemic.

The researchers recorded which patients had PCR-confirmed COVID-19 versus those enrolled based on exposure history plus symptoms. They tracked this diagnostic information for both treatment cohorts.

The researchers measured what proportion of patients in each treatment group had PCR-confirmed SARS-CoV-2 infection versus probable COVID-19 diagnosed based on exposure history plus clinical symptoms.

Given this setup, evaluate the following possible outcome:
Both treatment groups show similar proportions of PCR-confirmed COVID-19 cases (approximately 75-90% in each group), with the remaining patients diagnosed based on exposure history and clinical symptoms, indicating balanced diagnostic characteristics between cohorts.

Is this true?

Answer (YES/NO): NO